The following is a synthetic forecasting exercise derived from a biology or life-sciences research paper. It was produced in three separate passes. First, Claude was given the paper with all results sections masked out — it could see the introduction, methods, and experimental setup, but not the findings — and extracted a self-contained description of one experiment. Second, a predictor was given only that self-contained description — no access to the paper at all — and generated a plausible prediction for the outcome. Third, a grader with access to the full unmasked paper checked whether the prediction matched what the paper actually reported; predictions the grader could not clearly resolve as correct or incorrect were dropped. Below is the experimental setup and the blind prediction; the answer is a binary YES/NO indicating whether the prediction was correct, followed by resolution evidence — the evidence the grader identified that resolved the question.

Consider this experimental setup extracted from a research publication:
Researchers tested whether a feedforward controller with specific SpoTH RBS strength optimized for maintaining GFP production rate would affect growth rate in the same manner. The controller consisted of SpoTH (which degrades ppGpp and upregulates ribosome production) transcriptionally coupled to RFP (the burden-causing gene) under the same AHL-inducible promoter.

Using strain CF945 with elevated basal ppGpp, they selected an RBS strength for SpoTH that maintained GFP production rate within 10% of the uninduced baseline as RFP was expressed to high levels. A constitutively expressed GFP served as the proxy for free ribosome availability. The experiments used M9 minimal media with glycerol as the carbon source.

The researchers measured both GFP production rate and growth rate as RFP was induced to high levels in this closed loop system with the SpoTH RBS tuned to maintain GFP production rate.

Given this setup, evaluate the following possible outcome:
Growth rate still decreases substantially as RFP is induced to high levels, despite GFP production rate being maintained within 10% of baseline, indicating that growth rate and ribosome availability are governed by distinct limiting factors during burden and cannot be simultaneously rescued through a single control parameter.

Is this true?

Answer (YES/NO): NO